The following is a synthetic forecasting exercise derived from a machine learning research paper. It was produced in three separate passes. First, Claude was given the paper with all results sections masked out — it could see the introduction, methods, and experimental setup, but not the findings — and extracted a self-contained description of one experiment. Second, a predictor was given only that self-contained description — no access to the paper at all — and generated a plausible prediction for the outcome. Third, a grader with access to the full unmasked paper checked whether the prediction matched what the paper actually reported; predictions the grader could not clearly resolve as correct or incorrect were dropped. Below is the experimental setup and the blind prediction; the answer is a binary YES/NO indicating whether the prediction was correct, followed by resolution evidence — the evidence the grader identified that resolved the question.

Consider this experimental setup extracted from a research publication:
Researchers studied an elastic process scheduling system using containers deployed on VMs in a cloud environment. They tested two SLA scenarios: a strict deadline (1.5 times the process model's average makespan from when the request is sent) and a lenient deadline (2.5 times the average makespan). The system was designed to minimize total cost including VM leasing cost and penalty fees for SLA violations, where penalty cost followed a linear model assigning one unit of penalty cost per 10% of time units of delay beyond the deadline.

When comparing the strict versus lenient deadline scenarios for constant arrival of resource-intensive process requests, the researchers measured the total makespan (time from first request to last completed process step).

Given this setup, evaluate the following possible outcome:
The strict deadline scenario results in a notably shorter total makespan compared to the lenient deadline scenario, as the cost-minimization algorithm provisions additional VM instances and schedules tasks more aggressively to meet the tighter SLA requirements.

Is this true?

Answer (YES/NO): YES